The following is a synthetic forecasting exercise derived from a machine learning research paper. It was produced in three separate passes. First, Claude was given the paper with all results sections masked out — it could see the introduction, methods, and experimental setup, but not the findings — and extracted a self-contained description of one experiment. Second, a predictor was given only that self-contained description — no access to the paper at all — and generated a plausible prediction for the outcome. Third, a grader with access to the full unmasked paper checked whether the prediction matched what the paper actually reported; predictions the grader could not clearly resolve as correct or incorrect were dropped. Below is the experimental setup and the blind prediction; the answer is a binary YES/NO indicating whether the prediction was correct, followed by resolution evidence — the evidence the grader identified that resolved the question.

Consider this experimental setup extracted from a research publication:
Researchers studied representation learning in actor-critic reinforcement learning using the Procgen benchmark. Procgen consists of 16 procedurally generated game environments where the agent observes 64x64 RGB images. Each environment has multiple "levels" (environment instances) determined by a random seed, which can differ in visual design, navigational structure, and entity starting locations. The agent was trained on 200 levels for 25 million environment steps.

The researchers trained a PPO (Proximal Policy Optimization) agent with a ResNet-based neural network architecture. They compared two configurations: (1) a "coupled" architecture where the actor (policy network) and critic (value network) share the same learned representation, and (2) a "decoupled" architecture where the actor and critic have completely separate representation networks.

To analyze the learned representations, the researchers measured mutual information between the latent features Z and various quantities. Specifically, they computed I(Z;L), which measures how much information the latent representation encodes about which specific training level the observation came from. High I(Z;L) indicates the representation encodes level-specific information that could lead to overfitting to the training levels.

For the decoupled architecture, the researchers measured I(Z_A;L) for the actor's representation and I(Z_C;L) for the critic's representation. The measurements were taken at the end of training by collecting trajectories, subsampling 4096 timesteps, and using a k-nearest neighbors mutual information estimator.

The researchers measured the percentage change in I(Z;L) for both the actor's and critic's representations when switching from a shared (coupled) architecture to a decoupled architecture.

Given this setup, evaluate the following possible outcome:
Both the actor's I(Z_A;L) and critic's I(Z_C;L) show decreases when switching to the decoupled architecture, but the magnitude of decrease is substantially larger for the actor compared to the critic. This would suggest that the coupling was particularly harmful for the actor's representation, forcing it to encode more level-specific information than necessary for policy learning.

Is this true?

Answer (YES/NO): NO